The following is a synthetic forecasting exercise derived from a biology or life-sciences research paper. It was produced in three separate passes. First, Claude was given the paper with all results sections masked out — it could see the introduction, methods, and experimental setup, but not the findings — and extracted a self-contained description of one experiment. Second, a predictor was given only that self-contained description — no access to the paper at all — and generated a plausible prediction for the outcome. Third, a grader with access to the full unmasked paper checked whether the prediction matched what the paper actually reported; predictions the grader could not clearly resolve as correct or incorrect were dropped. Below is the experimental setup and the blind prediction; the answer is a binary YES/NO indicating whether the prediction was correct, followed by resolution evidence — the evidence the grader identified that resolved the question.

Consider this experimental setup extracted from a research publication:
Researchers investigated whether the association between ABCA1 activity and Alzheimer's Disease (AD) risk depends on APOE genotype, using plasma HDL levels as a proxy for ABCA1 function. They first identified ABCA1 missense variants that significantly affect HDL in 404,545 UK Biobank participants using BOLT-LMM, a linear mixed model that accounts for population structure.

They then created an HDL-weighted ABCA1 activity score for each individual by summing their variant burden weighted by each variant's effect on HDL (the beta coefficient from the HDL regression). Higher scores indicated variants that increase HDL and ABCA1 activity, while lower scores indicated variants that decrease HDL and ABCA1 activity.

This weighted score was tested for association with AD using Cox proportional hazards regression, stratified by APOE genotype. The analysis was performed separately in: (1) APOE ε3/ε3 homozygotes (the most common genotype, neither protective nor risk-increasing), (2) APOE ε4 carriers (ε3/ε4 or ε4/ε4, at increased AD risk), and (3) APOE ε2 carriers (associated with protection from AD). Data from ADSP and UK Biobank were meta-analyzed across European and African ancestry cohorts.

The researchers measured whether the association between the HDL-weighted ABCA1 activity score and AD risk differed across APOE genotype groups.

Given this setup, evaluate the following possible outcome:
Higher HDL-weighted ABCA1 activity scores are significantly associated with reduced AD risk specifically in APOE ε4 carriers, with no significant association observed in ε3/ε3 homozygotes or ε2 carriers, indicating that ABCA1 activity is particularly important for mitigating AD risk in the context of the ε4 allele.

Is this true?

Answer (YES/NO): NO